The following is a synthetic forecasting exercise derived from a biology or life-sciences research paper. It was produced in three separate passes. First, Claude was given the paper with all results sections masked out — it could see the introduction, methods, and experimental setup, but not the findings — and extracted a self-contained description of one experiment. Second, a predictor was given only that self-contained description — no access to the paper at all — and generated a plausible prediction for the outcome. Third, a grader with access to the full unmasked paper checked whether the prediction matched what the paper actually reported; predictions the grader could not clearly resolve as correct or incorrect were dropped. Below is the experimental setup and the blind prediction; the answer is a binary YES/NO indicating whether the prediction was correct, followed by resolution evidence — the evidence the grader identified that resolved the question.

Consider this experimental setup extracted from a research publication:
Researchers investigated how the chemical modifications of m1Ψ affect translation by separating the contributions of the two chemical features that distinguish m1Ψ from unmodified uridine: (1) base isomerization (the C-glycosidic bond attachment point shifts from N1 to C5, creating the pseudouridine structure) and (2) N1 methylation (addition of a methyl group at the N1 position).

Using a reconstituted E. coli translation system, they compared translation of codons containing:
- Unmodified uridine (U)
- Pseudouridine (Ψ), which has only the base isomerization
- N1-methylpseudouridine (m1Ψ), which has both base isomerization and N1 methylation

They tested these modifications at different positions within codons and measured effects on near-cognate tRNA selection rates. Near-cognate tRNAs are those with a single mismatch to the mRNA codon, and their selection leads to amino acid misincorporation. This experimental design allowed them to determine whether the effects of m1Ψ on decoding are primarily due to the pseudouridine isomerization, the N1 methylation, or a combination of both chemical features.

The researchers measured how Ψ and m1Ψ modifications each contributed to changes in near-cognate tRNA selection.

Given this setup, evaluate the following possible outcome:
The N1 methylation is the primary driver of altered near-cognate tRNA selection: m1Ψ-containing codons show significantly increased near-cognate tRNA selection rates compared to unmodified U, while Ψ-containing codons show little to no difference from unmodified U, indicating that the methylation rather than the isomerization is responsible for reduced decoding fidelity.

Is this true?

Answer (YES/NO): NO